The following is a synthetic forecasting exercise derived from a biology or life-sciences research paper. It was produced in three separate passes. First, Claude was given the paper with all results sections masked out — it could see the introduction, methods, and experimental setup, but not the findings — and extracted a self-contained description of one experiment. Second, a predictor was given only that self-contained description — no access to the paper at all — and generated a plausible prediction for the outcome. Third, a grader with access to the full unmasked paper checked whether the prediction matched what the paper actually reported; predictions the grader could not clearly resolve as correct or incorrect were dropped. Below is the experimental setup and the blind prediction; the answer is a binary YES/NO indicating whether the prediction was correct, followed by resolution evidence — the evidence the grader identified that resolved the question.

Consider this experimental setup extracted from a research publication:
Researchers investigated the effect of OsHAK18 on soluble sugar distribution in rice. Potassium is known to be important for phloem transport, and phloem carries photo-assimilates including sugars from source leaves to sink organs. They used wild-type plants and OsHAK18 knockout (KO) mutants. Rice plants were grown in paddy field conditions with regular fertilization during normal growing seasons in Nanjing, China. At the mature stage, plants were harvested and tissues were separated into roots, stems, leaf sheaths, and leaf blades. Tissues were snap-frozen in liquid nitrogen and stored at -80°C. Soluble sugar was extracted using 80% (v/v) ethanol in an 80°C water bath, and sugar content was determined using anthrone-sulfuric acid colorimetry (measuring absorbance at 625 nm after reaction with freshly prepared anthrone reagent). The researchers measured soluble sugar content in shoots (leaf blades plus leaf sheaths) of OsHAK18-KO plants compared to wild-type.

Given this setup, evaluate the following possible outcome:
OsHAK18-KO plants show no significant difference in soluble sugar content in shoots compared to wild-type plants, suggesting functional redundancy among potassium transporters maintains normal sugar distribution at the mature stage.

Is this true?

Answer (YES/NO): NO